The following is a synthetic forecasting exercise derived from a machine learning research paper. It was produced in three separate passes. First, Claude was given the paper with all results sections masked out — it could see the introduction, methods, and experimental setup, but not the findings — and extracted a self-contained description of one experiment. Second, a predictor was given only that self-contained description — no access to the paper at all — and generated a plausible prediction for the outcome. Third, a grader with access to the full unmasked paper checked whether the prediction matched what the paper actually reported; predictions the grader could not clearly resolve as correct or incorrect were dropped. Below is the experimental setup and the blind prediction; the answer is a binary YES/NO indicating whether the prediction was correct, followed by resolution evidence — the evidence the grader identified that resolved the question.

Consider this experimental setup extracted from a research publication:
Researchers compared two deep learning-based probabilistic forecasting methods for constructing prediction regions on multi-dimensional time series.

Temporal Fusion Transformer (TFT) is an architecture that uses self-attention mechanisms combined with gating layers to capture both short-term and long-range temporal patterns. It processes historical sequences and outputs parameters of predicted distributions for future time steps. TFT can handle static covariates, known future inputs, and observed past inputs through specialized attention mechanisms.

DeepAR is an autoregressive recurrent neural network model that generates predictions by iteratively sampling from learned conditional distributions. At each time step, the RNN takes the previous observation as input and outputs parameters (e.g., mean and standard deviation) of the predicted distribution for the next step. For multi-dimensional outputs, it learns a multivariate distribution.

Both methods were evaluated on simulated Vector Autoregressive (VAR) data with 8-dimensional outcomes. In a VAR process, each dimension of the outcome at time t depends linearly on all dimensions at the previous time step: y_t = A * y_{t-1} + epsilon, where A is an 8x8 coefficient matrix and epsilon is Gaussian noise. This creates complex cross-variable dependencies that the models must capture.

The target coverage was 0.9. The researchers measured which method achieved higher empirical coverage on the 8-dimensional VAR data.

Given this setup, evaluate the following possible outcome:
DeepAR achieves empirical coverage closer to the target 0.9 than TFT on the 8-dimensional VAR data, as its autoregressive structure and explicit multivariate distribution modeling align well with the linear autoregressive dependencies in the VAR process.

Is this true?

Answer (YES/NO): NO